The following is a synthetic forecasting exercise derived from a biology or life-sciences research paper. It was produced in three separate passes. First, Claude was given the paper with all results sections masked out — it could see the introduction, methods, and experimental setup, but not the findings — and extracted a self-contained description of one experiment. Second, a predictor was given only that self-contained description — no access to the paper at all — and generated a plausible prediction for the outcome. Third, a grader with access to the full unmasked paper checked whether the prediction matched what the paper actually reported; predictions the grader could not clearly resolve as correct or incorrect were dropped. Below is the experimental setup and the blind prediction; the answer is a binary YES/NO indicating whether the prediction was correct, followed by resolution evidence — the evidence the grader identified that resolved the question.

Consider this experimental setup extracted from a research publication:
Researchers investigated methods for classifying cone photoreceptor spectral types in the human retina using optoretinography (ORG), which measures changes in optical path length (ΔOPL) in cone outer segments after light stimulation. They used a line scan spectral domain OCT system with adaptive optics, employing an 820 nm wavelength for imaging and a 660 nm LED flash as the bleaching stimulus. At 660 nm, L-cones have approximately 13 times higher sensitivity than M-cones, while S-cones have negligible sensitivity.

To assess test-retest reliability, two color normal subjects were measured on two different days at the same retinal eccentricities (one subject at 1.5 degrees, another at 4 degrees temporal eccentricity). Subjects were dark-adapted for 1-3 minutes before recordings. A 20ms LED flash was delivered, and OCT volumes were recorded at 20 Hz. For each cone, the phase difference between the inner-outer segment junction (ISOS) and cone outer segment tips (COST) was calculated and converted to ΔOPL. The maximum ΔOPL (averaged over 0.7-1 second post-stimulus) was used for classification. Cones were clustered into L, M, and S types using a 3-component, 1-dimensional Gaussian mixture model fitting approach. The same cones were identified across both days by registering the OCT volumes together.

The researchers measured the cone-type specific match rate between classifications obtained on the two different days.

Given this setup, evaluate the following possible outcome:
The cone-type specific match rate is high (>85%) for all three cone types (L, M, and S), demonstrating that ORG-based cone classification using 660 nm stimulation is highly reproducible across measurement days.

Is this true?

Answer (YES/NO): YES